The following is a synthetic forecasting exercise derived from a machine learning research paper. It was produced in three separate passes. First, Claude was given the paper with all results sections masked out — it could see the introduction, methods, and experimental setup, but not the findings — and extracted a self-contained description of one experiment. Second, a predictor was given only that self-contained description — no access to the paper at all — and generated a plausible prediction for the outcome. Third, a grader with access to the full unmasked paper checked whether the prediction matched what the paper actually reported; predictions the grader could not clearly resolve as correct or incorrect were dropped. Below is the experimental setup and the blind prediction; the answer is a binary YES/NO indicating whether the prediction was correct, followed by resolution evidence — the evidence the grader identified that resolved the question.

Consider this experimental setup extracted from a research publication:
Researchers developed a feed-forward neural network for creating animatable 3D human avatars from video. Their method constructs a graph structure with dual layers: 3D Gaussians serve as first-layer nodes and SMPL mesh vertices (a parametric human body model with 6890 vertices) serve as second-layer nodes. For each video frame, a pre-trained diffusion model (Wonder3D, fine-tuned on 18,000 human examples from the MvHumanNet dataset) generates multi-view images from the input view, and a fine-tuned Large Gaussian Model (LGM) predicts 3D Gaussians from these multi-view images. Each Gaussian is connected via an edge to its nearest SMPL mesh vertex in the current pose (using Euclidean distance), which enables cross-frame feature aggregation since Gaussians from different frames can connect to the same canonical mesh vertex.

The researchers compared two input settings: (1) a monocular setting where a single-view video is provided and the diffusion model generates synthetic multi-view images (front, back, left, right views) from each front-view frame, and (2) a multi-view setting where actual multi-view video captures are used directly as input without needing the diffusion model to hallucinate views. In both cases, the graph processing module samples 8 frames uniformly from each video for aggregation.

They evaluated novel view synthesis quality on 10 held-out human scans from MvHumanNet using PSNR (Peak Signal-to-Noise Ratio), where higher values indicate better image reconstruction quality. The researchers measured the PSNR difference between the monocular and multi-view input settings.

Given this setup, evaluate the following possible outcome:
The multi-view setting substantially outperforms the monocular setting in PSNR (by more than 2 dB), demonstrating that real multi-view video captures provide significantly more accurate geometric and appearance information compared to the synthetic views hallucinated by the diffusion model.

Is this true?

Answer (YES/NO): YES